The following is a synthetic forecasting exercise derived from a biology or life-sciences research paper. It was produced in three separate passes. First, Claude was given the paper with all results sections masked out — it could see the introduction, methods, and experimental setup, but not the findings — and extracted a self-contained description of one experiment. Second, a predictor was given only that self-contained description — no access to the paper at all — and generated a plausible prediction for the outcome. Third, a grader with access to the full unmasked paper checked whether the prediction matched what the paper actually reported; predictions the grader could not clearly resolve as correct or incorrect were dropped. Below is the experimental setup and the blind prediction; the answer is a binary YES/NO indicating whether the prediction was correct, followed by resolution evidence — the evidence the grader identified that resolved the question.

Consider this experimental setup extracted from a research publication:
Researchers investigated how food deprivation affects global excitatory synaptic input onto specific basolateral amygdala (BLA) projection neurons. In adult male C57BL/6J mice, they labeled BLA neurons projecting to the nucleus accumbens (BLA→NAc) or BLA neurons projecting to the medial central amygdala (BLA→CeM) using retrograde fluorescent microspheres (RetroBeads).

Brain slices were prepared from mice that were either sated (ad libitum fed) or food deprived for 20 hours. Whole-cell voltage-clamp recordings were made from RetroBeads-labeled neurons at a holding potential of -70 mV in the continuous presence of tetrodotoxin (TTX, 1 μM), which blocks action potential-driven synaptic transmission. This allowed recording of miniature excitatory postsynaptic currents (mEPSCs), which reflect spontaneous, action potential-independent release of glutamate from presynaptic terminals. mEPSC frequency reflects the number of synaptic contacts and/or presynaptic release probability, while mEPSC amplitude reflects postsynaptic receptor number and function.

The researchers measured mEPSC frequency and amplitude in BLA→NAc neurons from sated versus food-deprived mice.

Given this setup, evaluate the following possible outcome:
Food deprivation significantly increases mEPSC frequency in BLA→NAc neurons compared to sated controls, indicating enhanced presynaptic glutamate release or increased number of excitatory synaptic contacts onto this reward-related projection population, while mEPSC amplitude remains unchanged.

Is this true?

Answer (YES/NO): YES